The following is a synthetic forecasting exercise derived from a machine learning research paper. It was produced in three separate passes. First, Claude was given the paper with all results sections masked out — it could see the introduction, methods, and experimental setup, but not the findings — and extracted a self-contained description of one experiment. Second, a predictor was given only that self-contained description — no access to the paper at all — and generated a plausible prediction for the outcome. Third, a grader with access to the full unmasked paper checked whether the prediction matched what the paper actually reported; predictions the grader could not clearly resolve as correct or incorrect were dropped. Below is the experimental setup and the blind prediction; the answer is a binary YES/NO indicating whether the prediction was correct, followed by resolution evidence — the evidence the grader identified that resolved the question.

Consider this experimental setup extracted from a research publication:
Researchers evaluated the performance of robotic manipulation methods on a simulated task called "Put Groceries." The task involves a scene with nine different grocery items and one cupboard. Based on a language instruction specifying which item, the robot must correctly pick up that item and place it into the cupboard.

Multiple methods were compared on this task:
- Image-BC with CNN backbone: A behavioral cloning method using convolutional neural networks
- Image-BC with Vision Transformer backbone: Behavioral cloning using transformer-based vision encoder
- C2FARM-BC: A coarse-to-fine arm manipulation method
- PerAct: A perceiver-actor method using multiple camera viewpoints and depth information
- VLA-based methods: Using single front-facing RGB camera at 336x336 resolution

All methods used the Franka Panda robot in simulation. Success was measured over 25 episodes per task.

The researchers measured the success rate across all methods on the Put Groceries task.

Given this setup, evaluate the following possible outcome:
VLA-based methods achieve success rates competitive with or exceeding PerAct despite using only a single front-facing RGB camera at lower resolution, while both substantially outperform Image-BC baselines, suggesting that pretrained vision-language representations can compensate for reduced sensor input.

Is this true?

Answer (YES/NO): NO